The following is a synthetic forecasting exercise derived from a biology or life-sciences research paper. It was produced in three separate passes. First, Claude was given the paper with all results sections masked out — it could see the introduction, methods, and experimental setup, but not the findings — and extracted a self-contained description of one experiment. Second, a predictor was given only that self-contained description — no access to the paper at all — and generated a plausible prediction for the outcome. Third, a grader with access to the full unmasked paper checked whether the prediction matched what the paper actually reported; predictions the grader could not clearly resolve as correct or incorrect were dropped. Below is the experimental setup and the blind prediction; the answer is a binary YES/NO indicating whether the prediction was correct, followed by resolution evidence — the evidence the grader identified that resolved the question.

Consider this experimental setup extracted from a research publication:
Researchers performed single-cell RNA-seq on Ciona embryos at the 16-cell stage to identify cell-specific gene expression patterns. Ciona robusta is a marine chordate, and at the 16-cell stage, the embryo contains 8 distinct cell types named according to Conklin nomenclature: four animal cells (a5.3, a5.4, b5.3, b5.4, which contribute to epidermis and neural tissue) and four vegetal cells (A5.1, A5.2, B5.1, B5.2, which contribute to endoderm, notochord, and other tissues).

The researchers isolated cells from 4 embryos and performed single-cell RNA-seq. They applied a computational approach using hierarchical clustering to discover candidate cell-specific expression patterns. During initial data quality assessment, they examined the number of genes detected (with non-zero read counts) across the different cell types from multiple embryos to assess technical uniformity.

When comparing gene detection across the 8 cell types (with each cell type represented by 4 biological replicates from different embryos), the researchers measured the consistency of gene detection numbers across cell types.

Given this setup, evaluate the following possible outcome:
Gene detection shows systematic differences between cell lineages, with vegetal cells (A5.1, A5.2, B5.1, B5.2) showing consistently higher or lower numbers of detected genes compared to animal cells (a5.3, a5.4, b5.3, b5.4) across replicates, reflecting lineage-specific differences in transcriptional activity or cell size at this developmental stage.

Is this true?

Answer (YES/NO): NO